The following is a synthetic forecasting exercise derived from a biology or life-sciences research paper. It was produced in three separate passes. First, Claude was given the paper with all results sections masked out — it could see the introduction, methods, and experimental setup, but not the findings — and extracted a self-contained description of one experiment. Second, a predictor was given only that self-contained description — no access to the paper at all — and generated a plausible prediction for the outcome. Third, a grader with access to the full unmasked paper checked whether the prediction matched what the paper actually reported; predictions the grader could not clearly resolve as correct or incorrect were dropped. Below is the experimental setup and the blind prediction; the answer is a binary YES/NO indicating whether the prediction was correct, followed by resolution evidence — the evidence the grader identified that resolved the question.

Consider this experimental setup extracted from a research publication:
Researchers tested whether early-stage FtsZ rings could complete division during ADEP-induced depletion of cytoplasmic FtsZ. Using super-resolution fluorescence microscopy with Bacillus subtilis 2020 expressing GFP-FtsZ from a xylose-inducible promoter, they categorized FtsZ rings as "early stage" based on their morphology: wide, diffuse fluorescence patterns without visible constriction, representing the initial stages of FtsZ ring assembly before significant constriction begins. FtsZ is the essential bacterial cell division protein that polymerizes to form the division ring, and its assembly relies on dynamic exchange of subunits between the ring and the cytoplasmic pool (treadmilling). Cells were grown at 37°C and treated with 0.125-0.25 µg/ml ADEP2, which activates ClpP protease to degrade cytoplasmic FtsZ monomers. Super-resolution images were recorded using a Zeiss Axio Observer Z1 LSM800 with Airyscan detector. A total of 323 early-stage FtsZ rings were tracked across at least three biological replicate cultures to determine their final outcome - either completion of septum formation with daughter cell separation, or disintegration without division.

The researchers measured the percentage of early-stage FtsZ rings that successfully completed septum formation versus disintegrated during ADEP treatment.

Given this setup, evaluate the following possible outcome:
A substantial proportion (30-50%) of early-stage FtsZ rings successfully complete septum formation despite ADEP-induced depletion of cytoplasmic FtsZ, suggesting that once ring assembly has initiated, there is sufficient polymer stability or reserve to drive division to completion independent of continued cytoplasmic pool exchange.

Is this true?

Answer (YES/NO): NO